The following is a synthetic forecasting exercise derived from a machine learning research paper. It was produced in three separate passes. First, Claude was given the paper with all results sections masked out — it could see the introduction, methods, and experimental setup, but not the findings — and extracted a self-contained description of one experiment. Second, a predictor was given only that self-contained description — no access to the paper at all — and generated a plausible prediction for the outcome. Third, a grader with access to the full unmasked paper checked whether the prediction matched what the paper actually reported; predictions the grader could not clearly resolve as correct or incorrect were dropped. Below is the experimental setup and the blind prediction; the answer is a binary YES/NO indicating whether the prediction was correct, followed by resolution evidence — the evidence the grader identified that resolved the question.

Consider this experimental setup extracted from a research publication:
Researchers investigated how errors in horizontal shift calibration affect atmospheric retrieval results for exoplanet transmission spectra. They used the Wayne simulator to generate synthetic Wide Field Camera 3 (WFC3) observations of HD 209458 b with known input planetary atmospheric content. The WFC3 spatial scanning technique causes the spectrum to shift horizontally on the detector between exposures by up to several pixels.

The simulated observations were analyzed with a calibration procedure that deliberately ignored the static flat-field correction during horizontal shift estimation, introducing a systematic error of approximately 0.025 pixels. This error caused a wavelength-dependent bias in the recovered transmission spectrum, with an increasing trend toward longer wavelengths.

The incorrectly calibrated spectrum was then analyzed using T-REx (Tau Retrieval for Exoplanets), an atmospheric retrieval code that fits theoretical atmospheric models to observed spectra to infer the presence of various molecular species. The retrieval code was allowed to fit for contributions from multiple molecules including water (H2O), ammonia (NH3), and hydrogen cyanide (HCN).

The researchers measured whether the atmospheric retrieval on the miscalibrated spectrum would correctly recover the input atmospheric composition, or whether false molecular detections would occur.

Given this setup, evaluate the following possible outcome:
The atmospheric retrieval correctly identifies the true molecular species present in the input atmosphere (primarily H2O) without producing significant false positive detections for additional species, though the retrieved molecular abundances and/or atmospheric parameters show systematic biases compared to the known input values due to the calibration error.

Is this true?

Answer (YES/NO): NO